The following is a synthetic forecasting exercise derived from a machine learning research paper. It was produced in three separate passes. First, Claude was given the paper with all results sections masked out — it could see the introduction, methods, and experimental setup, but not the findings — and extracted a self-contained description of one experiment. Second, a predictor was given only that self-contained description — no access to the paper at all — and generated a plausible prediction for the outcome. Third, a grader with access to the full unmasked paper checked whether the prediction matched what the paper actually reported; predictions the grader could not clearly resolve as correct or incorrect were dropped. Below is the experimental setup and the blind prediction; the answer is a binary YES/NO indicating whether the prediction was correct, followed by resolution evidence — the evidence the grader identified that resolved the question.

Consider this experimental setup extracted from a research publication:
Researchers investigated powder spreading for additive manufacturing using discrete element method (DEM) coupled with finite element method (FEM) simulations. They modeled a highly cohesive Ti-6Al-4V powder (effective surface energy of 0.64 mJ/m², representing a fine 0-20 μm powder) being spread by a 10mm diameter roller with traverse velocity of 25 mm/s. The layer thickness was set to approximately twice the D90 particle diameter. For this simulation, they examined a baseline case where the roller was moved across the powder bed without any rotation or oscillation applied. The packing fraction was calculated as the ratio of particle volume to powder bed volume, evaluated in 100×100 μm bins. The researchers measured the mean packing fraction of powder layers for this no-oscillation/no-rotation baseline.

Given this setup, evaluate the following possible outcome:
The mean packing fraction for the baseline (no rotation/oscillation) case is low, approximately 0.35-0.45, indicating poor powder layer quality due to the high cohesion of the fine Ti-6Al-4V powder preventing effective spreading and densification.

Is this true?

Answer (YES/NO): NO